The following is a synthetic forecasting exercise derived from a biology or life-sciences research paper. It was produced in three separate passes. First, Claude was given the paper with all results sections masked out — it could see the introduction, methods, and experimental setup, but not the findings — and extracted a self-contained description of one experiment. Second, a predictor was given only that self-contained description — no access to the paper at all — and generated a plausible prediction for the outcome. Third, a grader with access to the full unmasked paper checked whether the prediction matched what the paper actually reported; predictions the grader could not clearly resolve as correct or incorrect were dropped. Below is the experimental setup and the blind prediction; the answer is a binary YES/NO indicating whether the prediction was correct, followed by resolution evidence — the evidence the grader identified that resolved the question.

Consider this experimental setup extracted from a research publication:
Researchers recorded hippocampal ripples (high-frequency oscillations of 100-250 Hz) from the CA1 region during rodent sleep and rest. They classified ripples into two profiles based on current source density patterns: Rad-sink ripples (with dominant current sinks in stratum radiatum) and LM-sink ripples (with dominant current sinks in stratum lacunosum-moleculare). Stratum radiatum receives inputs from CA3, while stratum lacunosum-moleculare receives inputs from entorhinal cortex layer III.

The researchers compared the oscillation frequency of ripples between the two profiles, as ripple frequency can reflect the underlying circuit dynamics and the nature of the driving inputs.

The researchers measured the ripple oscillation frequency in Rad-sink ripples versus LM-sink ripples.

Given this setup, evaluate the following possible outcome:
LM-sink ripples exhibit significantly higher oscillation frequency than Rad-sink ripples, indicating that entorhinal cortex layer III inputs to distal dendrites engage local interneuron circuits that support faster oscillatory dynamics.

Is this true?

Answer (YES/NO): NO